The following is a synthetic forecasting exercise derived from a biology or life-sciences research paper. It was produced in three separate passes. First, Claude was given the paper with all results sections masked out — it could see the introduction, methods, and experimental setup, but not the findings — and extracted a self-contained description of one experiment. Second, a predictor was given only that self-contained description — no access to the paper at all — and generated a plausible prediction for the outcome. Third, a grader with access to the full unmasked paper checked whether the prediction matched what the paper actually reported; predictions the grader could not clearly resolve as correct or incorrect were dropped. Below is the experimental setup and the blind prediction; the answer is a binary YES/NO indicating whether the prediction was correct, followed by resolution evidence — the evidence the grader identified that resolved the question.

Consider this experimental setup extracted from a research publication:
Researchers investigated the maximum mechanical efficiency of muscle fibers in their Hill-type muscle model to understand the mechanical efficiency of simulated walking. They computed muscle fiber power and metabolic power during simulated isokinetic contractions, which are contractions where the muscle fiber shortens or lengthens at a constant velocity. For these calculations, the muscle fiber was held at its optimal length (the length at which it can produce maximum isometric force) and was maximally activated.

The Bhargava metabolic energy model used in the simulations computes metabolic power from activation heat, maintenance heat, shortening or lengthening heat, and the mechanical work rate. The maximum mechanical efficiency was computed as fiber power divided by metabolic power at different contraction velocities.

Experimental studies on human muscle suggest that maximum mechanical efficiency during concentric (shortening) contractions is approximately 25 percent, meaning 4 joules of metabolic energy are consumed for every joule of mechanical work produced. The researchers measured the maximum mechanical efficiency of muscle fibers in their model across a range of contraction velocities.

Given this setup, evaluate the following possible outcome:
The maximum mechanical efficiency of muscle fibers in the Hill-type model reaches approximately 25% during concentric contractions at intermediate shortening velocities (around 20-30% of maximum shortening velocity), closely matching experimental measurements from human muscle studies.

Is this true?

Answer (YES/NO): NO